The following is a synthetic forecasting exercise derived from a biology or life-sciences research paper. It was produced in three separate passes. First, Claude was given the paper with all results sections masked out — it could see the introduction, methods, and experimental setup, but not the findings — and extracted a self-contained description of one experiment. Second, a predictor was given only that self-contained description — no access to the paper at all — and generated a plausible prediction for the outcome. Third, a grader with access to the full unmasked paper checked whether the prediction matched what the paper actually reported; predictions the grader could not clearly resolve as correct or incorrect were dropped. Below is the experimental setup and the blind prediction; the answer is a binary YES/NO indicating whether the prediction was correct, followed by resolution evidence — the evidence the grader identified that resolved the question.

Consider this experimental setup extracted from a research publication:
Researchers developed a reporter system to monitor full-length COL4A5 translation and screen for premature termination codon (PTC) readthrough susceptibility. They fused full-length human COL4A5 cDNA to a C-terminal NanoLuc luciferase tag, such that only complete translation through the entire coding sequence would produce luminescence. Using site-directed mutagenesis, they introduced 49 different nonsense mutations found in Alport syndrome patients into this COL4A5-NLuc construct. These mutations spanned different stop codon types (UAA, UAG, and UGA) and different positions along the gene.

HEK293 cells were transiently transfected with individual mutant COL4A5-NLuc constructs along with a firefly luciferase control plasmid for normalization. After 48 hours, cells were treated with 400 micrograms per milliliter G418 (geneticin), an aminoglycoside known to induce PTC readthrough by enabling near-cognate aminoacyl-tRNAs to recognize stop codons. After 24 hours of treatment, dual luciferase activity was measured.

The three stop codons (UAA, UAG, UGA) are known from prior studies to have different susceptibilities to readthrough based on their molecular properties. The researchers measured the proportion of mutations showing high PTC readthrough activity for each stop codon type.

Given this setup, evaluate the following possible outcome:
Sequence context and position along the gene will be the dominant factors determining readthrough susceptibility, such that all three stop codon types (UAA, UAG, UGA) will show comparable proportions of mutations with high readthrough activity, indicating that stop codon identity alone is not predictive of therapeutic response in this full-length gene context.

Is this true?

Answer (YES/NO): NO